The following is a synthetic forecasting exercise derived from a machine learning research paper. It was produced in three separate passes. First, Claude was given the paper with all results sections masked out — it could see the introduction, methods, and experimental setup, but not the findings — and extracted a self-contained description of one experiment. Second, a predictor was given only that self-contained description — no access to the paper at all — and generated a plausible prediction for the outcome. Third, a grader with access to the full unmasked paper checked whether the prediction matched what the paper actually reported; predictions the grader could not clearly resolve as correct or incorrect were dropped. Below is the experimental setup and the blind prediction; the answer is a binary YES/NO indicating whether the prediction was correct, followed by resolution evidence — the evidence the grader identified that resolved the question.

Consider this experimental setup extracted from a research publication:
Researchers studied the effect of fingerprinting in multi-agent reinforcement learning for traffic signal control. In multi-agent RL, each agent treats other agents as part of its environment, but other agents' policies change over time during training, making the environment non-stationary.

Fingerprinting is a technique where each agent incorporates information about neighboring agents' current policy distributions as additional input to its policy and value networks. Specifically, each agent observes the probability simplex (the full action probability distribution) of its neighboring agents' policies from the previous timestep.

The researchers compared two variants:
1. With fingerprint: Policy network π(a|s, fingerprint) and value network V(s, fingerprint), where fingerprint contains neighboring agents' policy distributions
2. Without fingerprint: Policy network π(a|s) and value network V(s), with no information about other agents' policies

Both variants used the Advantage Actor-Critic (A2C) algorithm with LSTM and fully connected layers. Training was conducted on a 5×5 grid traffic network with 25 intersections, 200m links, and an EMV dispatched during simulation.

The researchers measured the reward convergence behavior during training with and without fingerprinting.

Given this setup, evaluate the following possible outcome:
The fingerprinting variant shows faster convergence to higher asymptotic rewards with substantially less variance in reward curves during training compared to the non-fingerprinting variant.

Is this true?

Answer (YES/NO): NO